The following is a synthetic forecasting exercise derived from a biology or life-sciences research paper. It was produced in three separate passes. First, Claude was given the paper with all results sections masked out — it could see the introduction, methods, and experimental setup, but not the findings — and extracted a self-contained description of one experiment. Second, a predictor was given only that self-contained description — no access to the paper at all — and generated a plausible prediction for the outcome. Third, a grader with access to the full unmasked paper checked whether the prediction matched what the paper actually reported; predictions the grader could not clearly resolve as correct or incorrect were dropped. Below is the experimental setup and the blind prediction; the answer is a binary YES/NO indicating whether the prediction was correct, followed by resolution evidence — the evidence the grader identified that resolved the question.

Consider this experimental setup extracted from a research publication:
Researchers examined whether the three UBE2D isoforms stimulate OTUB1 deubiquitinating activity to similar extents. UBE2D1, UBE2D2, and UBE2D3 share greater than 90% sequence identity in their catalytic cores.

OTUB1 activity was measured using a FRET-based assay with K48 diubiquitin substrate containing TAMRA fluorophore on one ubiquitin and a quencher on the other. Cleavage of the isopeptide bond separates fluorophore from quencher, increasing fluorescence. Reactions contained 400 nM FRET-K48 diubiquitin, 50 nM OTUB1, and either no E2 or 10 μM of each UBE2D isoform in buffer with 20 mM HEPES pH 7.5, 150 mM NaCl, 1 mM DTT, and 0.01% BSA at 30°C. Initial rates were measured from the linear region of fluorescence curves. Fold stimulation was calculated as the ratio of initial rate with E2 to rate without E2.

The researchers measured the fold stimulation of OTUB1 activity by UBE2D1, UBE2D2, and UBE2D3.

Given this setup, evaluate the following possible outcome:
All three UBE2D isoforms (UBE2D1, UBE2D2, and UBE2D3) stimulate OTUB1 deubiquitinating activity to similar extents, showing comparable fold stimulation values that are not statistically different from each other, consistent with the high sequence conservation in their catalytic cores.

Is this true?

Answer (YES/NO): NO